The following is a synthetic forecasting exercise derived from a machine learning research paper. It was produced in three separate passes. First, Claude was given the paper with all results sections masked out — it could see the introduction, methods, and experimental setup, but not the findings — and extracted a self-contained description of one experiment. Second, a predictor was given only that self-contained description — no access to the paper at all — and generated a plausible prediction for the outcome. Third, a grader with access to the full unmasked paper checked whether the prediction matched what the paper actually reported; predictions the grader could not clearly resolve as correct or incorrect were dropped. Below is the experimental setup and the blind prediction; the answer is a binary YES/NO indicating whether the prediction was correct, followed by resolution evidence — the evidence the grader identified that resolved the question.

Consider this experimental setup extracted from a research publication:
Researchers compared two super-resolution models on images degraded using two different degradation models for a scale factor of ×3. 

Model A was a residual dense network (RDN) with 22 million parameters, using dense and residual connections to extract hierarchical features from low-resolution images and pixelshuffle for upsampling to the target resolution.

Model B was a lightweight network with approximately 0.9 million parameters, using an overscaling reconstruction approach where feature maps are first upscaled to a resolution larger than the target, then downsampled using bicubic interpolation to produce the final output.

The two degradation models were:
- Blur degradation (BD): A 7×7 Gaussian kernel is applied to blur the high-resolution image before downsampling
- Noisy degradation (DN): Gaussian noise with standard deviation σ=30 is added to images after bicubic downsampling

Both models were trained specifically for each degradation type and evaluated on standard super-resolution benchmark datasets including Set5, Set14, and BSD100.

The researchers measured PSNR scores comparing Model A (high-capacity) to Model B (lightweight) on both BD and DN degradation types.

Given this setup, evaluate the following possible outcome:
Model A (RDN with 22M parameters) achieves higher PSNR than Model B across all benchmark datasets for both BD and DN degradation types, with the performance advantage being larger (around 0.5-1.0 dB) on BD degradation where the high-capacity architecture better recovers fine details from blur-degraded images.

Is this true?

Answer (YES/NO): NO